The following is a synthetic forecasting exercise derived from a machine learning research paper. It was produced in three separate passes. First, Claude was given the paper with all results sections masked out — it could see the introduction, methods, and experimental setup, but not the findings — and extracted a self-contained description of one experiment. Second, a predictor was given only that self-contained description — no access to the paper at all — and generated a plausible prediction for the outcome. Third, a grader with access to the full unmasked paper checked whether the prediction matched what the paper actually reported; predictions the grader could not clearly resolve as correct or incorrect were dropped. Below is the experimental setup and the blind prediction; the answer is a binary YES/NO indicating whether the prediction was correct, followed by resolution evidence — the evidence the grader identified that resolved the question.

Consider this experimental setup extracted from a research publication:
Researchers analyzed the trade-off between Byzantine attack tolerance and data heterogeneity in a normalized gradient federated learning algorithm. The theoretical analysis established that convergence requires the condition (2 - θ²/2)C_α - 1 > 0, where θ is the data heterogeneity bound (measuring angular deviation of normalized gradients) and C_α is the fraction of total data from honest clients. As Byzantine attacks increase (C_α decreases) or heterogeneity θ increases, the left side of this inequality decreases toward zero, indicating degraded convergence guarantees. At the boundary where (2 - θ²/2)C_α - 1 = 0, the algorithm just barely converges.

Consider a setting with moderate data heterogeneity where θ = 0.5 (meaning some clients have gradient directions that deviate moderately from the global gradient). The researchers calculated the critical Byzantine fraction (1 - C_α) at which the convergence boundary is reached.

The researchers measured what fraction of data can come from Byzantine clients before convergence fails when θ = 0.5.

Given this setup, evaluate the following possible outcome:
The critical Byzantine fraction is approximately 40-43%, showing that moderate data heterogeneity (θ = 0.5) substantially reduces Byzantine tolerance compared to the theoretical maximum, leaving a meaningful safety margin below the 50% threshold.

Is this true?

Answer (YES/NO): NO